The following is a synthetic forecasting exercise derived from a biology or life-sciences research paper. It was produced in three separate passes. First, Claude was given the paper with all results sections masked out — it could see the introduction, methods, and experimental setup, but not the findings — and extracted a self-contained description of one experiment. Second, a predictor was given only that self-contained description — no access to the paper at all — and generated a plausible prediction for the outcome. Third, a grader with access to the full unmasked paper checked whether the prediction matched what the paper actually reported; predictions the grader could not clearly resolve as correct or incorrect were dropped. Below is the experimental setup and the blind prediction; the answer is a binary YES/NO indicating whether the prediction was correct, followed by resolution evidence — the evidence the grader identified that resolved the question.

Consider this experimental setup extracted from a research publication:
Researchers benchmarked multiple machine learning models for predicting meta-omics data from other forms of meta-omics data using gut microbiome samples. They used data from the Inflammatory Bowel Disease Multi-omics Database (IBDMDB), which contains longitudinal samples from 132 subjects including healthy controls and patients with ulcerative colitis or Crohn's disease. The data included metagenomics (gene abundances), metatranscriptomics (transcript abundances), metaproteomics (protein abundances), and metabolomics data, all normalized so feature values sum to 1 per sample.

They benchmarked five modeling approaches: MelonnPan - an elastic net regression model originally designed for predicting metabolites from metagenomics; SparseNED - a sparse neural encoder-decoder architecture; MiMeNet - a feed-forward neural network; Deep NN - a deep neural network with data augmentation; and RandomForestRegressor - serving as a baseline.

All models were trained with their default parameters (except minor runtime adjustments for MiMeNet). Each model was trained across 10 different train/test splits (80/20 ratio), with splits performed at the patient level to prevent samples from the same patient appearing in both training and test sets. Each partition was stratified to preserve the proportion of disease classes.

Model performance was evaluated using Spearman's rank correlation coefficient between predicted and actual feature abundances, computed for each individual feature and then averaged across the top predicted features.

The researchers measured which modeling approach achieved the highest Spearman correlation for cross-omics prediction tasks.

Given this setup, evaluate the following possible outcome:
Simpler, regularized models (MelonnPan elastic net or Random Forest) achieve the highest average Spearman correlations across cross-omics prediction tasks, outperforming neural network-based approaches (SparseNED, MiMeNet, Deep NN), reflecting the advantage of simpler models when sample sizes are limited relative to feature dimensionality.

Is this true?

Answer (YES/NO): YES